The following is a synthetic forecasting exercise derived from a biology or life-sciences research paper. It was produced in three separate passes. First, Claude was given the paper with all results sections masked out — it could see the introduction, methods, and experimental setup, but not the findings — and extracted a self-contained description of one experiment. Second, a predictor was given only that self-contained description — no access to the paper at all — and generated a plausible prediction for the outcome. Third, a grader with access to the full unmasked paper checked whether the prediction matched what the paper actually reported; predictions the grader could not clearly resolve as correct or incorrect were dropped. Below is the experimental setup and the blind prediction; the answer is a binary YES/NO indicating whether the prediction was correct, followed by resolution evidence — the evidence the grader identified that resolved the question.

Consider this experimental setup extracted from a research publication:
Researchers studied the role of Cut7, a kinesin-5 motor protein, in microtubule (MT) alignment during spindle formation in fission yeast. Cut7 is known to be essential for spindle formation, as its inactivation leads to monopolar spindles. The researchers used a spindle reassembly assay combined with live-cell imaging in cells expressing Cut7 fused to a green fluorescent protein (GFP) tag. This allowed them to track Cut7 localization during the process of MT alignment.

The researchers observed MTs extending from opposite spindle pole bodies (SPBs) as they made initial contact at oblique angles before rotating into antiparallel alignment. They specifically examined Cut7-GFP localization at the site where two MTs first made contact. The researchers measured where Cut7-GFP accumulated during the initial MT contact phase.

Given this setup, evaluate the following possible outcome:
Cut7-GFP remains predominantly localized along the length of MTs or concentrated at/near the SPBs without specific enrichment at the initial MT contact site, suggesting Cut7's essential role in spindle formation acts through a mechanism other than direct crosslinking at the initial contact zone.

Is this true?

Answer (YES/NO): NO